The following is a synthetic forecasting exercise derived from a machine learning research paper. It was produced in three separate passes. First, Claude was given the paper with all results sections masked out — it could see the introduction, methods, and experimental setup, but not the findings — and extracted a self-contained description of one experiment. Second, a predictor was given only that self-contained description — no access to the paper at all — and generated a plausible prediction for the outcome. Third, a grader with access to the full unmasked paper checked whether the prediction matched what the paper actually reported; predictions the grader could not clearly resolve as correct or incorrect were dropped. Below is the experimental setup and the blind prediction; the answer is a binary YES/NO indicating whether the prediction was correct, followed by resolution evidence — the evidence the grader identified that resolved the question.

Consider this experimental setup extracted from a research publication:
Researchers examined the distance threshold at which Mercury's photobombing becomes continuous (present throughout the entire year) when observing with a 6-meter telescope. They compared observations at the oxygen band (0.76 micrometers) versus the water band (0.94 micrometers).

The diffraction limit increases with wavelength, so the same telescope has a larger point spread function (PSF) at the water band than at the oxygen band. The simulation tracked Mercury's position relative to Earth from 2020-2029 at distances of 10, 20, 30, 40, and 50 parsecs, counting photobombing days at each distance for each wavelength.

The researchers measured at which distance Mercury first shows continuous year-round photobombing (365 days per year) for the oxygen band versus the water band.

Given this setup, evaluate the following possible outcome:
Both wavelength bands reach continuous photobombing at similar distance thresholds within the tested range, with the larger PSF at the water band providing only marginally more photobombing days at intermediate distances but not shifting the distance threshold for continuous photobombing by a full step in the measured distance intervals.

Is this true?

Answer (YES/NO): NO